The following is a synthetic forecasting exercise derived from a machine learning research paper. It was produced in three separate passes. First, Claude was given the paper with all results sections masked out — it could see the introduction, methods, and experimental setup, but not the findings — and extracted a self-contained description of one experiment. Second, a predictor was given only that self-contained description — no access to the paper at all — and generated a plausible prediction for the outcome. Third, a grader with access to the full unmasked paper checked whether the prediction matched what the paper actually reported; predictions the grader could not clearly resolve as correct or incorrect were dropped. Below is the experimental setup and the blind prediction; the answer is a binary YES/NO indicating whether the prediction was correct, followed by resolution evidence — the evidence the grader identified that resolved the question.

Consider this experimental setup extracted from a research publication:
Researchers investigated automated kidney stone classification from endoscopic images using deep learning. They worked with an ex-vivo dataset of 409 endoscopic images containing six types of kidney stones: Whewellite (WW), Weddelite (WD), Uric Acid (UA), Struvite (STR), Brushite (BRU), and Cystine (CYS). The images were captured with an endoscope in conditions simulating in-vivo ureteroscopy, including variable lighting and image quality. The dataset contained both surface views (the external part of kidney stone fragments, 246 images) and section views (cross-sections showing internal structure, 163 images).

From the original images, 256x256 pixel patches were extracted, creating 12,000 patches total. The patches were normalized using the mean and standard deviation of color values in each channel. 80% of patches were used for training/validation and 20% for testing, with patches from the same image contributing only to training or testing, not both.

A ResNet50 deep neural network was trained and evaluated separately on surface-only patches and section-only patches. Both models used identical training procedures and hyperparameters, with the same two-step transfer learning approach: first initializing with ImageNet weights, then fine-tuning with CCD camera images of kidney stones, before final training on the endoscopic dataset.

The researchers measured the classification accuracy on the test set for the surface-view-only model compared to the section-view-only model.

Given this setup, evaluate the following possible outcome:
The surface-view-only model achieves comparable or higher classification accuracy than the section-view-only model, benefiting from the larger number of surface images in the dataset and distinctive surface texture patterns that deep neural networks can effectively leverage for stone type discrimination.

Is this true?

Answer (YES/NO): NO